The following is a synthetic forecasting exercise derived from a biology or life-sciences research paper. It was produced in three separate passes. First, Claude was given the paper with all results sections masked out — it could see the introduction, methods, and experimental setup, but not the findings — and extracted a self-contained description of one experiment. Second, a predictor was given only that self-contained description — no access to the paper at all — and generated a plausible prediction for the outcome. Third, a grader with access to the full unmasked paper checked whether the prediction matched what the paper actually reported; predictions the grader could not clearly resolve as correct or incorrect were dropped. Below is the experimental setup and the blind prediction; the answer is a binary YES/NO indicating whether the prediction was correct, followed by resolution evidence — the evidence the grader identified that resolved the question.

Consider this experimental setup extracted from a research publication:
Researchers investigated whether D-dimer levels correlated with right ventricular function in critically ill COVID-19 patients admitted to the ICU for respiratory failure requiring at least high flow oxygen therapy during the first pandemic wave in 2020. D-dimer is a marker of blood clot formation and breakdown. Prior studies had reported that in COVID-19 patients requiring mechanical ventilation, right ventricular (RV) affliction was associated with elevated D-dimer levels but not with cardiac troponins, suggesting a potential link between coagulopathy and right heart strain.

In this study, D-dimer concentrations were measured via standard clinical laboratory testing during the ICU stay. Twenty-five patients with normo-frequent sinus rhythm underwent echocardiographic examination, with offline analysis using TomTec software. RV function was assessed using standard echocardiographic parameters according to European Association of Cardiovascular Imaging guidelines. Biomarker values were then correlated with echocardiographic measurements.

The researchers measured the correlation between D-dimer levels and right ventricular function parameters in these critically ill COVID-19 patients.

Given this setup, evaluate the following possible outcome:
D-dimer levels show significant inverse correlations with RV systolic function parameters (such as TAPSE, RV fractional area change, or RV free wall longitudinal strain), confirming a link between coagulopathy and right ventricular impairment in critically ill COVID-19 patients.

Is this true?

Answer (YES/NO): NO